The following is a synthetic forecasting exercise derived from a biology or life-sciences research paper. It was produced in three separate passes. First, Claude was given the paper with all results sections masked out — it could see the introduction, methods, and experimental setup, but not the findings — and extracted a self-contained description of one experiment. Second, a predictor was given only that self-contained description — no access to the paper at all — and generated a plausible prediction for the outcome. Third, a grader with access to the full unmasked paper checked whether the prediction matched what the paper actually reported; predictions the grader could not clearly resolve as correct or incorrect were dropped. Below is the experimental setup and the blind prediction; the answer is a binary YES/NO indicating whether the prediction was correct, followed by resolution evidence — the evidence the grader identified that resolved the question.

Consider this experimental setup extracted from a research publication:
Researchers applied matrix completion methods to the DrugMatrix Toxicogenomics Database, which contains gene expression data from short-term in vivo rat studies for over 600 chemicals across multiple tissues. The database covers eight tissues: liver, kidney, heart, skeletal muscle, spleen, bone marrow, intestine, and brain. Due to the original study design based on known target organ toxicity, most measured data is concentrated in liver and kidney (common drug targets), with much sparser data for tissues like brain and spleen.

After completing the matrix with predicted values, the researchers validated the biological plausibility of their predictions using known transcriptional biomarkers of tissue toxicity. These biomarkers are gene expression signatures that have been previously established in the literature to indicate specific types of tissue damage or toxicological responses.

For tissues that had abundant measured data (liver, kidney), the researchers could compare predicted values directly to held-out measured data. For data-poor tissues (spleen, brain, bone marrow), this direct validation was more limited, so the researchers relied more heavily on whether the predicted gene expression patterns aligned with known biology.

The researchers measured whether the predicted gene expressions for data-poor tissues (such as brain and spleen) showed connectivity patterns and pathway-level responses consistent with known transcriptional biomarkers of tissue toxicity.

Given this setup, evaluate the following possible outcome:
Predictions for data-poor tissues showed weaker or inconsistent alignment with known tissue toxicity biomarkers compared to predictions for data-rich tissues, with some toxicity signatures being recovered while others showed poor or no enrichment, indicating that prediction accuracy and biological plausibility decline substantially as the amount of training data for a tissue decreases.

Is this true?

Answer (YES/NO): NO